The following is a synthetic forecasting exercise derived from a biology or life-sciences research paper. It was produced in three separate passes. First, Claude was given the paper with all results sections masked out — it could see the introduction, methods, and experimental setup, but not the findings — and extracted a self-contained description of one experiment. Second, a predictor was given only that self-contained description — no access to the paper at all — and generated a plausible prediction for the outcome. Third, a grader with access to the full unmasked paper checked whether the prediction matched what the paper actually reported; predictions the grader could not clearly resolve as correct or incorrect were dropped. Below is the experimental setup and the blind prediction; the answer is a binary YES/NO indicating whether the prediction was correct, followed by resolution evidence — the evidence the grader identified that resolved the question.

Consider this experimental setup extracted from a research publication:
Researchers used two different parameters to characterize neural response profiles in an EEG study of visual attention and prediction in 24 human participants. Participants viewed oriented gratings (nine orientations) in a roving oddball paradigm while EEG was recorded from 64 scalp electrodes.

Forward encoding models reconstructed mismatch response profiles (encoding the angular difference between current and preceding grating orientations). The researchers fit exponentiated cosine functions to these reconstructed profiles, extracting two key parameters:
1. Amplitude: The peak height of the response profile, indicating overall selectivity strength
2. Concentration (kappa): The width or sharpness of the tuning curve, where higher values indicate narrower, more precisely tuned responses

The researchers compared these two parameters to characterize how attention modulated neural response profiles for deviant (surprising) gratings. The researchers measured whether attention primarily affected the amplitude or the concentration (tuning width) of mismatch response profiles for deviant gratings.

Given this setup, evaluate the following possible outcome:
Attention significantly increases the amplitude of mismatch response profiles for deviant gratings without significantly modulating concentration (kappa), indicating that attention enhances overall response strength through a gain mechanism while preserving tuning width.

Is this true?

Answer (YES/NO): YES